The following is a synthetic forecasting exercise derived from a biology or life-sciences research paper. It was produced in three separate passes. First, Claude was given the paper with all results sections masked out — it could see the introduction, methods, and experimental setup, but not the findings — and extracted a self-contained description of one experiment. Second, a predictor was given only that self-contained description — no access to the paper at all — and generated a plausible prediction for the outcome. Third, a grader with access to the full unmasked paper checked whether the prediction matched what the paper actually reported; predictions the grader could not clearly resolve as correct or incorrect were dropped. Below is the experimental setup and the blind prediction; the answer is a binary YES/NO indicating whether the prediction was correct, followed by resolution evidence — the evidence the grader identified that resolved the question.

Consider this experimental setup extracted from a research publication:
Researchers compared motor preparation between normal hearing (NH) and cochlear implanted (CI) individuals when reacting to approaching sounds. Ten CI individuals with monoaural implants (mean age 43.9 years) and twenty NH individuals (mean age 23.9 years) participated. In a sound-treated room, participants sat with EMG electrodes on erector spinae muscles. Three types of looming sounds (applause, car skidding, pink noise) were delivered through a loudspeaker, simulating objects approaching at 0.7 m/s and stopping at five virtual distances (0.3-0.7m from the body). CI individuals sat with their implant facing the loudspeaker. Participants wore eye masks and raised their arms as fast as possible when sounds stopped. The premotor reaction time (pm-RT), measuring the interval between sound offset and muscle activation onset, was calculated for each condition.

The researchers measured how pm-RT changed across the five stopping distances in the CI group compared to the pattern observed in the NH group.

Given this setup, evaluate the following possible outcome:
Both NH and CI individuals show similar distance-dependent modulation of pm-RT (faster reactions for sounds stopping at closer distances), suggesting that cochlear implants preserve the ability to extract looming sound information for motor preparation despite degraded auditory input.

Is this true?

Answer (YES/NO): NO